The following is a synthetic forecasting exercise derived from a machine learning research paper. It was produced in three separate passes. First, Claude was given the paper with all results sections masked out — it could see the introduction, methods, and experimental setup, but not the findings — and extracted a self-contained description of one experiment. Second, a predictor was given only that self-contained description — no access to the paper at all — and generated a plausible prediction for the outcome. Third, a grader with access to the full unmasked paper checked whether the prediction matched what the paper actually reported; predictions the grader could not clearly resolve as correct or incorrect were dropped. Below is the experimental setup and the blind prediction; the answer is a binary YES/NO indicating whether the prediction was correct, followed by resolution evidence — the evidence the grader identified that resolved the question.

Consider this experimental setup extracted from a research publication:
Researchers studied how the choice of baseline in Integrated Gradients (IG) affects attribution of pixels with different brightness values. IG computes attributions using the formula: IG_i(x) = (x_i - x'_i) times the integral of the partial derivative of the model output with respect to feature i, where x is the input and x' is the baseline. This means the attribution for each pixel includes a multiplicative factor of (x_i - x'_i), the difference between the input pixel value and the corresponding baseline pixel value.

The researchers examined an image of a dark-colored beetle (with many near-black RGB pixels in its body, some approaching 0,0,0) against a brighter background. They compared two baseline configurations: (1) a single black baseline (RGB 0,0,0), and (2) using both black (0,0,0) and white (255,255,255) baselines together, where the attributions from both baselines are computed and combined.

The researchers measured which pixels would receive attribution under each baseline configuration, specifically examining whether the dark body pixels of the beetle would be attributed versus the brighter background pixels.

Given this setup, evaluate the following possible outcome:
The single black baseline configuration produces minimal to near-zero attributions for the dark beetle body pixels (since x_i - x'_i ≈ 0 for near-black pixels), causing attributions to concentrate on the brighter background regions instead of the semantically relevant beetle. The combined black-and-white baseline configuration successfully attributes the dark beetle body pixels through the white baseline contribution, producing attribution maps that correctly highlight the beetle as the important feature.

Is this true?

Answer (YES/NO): YES